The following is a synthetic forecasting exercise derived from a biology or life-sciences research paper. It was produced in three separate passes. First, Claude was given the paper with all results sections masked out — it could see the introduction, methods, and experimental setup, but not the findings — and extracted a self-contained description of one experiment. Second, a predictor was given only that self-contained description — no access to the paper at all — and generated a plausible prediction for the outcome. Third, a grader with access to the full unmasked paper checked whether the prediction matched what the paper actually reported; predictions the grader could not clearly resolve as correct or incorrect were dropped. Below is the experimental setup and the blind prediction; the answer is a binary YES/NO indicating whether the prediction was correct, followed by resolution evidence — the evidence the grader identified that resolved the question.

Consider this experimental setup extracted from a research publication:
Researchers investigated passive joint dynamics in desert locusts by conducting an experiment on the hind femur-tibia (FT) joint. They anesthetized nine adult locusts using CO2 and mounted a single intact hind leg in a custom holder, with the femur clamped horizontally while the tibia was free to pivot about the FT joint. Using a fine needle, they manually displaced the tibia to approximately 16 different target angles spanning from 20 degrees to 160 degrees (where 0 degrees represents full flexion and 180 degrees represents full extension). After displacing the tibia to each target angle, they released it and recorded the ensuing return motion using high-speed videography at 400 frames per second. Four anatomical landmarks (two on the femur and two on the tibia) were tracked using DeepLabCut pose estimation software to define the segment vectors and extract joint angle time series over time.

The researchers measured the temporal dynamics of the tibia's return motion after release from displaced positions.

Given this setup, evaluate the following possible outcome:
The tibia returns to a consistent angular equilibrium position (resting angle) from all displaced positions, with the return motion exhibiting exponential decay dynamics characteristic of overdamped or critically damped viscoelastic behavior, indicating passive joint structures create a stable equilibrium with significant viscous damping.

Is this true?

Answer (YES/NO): NO